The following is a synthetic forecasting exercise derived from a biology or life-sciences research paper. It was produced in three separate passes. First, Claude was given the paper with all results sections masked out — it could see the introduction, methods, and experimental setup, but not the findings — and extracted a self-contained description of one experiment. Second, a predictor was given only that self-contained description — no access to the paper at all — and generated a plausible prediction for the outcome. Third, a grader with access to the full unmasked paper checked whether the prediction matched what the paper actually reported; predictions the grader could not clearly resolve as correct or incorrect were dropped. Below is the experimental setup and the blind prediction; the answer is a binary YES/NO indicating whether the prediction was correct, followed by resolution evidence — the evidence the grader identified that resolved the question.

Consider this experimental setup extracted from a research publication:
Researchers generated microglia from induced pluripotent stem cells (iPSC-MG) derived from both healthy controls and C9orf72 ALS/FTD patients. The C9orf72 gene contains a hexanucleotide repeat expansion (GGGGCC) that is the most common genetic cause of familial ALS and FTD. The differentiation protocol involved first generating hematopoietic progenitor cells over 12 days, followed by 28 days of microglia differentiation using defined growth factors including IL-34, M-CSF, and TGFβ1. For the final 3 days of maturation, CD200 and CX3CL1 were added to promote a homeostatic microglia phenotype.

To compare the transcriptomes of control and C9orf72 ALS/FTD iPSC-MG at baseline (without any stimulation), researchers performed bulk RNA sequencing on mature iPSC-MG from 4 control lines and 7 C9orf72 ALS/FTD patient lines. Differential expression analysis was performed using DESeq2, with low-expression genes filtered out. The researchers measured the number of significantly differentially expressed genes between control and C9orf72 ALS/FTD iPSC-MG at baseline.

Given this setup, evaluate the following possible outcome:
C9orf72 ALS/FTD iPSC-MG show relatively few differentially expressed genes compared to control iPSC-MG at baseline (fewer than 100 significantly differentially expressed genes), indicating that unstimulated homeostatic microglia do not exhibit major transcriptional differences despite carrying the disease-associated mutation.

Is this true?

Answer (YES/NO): YES